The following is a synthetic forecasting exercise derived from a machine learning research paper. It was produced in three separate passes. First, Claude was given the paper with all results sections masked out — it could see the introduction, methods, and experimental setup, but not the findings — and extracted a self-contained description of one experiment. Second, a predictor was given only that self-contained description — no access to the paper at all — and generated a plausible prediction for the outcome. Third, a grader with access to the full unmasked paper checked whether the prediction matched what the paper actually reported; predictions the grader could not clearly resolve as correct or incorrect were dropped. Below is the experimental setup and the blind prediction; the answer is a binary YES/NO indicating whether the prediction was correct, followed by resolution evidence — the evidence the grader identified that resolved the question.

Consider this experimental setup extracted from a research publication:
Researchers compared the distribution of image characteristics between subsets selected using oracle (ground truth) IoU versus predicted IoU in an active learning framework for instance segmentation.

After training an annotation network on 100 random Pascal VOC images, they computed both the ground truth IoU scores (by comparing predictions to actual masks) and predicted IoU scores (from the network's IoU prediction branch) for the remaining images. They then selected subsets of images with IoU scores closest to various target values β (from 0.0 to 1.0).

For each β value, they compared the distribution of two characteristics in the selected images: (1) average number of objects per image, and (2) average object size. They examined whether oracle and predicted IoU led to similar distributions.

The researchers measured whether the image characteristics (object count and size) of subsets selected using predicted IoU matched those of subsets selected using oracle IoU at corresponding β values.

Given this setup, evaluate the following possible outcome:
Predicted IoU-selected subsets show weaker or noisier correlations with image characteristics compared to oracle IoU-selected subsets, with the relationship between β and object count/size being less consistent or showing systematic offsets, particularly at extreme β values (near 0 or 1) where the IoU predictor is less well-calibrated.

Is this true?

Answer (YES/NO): NO